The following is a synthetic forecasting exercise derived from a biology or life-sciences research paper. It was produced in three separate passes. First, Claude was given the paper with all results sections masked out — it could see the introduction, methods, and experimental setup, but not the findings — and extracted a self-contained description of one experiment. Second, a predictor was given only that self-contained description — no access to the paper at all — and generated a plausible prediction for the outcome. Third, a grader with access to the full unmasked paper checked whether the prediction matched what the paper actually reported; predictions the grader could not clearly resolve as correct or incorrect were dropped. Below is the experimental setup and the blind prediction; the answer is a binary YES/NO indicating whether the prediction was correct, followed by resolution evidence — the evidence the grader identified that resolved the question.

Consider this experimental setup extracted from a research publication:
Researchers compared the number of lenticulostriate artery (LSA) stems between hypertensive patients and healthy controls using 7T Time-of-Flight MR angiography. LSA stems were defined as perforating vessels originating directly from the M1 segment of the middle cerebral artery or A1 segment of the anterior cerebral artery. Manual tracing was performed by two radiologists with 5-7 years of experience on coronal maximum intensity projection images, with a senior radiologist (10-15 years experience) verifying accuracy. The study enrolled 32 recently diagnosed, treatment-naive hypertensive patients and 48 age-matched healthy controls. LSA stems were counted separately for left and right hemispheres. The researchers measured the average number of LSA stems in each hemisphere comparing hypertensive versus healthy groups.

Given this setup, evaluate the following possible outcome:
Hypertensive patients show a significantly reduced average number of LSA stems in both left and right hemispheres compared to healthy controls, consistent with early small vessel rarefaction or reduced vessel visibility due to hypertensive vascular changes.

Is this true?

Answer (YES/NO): NO